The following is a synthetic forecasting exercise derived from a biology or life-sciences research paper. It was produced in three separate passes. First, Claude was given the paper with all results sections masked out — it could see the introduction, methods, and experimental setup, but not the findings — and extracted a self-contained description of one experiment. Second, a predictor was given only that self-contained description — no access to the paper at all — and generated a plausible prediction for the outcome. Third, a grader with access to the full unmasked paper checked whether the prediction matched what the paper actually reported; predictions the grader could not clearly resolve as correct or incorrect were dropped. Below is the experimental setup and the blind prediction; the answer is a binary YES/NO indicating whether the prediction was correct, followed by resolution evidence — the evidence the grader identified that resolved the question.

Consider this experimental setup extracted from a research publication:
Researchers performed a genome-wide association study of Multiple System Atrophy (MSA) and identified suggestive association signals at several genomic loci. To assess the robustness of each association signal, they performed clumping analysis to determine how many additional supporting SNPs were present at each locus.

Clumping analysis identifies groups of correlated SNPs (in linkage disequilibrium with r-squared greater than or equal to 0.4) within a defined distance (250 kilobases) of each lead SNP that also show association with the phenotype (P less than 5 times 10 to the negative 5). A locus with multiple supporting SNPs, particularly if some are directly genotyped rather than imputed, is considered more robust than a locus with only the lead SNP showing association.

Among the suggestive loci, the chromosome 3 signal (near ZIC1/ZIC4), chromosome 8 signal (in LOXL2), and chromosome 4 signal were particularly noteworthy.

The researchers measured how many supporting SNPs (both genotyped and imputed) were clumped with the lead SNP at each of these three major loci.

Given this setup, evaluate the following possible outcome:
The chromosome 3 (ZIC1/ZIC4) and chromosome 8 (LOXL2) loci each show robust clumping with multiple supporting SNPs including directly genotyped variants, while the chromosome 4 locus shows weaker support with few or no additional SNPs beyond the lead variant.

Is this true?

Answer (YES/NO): NO